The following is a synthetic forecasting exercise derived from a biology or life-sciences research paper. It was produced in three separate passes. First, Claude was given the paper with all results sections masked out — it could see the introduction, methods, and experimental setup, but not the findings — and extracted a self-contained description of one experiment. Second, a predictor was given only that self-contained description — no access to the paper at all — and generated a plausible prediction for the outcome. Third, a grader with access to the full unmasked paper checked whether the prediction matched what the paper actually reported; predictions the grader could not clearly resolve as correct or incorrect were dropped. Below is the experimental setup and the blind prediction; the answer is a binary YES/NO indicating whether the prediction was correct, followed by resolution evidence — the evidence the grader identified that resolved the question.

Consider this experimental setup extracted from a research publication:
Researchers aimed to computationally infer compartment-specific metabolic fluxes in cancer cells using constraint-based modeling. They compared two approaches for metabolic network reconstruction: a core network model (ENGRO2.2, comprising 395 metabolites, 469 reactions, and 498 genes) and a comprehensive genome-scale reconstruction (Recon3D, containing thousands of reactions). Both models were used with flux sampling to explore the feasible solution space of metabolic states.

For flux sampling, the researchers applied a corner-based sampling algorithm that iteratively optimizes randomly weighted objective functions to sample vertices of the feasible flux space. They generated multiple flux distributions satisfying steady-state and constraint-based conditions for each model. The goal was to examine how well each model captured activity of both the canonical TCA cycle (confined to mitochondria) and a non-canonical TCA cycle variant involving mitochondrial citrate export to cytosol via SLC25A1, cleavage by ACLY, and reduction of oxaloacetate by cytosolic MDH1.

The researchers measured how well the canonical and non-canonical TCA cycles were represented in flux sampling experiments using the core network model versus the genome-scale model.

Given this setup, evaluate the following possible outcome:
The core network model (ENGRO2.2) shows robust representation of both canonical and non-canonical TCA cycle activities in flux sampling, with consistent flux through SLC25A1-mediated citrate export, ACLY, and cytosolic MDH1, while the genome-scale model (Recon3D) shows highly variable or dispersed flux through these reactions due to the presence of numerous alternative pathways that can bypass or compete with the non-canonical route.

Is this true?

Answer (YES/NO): NO